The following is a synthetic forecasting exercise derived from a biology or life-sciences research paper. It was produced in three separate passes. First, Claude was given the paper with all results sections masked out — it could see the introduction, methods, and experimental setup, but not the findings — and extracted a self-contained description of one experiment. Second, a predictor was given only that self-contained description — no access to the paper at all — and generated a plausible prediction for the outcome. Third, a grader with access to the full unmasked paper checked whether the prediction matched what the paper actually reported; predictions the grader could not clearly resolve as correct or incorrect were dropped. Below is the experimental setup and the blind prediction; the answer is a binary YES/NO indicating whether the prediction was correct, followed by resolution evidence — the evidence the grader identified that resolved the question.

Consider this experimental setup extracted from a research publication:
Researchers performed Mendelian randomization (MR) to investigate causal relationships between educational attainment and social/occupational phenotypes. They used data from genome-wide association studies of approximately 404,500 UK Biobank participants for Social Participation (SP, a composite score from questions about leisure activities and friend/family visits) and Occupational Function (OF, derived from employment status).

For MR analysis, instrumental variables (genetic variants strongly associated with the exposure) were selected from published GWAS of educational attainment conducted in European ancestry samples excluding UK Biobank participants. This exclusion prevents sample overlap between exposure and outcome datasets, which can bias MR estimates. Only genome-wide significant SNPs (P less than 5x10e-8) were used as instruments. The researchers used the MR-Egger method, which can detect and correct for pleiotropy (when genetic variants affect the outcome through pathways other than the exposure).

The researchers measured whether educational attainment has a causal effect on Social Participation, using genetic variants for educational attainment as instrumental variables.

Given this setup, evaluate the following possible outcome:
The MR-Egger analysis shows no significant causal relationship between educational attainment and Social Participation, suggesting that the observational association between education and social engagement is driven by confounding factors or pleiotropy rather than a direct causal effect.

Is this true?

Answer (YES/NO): YES